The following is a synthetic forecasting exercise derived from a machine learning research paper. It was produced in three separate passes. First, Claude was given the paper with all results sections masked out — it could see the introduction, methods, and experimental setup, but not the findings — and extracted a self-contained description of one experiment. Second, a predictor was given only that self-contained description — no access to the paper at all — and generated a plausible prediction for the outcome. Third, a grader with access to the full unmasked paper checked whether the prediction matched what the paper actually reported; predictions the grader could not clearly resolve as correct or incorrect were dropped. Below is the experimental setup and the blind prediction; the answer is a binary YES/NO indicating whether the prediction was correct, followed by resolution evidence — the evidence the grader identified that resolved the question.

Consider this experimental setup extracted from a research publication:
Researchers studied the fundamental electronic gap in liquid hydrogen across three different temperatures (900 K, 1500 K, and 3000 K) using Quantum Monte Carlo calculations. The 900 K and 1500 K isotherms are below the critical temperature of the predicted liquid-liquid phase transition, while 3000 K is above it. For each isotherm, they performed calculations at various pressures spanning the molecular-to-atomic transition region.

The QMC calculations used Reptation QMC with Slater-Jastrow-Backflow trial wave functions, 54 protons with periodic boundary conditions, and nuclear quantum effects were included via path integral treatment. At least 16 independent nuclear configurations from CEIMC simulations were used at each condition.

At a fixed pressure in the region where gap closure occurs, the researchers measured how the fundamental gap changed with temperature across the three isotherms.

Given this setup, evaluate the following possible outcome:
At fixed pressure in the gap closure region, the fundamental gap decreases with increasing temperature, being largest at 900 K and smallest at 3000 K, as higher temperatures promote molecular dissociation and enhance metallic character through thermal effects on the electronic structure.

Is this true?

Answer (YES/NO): YES